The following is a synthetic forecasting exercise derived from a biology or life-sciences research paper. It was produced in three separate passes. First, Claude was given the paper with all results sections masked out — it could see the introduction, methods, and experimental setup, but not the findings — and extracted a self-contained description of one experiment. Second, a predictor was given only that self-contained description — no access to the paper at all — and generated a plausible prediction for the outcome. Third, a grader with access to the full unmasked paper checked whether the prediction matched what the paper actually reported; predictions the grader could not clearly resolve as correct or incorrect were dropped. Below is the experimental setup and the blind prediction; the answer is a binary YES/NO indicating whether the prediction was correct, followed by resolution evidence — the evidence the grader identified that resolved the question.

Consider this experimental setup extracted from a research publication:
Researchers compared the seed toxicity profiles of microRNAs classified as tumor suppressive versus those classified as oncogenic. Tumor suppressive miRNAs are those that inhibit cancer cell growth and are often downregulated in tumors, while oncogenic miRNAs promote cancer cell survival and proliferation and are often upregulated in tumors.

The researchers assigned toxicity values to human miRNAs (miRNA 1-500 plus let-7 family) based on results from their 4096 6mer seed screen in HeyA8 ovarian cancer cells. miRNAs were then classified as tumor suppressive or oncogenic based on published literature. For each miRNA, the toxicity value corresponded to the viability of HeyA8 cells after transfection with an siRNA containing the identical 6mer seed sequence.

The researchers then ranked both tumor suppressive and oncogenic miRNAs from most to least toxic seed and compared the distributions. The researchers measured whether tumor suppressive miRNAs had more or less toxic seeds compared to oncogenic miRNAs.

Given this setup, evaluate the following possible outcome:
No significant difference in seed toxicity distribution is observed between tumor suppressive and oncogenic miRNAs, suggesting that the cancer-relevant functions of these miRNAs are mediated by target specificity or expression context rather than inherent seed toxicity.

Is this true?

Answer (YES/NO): NO